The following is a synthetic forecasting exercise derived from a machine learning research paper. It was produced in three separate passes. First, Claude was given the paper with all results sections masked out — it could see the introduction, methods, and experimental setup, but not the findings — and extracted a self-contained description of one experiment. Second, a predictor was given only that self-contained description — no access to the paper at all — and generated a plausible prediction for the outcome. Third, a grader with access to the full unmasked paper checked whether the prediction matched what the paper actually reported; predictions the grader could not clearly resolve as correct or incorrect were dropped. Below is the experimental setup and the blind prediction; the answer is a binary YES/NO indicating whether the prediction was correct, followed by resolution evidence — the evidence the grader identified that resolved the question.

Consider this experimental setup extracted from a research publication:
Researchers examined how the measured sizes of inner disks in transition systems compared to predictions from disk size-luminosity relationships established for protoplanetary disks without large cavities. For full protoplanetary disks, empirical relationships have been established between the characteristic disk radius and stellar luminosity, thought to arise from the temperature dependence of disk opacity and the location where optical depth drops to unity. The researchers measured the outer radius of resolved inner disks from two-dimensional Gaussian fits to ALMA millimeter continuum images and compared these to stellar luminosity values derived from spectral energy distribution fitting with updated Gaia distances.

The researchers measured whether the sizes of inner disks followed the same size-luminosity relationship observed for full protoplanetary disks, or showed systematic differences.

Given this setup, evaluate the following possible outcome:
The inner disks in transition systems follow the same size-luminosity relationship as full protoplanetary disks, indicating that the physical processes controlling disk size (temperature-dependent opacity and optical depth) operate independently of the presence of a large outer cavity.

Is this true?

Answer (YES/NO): NO